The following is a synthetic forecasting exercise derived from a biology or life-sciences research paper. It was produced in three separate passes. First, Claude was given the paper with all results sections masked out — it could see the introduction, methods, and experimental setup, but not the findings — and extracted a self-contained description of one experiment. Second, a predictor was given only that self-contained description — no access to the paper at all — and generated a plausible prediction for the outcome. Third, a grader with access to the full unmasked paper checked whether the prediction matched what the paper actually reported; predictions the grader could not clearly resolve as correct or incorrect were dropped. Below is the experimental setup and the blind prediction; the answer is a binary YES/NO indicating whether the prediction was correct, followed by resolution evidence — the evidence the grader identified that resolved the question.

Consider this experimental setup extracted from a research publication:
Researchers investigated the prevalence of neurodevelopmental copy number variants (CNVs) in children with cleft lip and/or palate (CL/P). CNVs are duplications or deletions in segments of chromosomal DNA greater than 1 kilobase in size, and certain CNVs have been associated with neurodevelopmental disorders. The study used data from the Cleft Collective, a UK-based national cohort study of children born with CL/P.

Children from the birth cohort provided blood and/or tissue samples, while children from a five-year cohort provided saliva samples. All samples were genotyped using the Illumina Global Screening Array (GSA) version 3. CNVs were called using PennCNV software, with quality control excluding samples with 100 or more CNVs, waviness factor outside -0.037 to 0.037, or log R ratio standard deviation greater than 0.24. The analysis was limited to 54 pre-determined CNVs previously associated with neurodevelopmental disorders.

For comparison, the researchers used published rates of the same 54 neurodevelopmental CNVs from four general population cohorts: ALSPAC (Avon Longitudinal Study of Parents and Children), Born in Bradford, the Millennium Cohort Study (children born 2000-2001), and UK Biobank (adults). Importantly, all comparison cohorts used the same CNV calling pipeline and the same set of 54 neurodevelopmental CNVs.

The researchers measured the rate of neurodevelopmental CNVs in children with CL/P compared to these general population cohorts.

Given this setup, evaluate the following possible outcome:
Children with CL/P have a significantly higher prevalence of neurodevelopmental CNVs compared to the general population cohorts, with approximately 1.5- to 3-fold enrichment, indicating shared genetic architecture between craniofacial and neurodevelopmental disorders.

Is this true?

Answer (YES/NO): YES